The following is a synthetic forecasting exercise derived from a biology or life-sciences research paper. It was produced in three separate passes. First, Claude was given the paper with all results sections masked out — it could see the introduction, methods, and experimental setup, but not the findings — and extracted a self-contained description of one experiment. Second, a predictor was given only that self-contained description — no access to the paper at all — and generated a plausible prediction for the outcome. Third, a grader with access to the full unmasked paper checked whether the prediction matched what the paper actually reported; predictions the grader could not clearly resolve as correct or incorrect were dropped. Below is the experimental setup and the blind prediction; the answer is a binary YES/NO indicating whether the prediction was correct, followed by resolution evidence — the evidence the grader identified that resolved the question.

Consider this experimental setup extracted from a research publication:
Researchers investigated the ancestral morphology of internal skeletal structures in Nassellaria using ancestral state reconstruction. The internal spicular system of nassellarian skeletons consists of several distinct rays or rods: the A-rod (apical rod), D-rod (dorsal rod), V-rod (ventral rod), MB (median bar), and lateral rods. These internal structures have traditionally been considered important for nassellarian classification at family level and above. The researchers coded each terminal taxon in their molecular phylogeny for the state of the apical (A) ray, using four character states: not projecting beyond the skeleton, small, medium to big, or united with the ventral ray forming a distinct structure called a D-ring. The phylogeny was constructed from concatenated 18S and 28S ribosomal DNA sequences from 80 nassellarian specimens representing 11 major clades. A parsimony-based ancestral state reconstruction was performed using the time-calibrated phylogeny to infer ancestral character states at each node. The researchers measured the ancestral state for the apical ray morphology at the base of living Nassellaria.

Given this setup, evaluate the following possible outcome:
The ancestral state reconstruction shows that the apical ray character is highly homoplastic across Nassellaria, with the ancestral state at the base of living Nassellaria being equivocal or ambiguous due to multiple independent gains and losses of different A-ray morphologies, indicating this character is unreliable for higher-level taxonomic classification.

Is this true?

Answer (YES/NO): NO